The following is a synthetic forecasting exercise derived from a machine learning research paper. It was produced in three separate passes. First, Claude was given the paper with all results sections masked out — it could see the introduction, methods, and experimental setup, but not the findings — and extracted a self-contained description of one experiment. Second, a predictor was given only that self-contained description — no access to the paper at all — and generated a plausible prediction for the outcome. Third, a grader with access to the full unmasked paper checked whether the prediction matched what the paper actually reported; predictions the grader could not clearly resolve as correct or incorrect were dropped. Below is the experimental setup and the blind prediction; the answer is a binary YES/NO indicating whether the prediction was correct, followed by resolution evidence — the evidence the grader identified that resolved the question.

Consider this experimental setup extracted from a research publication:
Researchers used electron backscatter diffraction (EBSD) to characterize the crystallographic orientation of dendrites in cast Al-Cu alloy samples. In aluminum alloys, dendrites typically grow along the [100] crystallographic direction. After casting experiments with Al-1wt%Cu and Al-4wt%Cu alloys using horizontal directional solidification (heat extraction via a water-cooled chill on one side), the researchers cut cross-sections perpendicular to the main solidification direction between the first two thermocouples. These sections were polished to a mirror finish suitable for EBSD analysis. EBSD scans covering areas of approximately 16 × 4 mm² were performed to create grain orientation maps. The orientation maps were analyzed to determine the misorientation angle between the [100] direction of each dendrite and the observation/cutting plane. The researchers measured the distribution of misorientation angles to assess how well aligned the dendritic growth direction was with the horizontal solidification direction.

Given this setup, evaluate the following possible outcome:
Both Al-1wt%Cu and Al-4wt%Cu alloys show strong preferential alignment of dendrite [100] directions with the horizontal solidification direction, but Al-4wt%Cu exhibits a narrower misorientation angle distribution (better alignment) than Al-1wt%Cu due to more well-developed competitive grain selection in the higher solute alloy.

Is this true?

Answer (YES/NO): NO